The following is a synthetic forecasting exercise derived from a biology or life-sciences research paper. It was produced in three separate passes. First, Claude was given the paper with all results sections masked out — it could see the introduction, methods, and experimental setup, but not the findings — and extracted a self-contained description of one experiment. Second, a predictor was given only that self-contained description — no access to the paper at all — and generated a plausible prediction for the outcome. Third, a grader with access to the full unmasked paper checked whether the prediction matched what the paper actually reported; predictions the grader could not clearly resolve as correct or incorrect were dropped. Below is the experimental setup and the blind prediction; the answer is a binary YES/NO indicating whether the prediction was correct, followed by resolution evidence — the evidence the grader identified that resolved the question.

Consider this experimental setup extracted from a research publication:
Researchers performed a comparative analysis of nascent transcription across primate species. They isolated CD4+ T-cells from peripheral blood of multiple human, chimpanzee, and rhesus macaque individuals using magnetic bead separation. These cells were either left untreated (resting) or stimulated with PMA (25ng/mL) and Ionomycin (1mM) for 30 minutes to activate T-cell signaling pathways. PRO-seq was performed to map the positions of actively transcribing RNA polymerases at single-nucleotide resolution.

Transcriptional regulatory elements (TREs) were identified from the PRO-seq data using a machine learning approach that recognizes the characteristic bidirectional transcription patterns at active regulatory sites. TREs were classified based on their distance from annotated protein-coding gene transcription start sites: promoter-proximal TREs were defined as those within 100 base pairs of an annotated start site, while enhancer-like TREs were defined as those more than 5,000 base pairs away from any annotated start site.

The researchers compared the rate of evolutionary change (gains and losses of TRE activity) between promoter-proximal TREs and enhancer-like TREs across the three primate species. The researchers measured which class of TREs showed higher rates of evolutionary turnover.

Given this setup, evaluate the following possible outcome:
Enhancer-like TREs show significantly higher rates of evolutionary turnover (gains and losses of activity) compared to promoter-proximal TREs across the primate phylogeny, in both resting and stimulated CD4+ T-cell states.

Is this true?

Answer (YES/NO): NO